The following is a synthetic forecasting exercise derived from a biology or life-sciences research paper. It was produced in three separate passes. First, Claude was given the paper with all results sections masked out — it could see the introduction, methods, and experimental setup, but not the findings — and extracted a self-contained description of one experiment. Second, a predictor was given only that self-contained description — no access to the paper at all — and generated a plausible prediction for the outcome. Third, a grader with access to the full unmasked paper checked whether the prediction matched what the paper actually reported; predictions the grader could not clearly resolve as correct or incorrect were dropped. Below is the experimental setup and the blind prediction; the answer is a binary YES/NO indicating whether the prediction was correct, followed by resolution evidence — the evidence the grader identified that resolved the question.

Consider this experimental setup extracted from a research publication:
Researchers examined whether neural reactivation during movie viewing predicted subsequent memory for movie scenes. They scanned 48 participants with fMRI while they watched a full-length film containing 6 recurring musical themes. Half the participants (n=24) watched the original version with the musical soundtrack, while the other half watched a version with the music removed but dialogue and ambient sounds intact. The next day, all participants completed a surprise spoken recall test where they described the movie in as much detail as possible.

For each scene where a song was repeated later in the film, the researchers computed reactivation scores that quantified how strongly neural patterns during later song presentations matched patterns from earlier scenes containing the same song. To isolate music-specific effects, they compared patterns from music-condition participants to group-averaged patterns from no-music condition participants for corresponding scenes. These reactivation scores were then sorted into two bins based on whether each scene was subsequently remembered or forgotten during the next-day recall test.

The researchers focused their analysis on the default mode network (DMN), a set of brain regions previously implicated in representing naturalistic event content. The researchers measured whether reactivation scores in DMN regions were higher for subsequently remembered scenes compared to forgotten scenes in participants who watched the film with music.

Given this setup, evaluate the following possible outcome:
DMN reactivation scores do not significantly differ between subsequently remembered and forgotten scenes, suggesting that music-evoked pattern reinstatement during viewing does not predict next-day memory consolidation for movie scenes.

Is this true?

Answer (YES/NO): NO